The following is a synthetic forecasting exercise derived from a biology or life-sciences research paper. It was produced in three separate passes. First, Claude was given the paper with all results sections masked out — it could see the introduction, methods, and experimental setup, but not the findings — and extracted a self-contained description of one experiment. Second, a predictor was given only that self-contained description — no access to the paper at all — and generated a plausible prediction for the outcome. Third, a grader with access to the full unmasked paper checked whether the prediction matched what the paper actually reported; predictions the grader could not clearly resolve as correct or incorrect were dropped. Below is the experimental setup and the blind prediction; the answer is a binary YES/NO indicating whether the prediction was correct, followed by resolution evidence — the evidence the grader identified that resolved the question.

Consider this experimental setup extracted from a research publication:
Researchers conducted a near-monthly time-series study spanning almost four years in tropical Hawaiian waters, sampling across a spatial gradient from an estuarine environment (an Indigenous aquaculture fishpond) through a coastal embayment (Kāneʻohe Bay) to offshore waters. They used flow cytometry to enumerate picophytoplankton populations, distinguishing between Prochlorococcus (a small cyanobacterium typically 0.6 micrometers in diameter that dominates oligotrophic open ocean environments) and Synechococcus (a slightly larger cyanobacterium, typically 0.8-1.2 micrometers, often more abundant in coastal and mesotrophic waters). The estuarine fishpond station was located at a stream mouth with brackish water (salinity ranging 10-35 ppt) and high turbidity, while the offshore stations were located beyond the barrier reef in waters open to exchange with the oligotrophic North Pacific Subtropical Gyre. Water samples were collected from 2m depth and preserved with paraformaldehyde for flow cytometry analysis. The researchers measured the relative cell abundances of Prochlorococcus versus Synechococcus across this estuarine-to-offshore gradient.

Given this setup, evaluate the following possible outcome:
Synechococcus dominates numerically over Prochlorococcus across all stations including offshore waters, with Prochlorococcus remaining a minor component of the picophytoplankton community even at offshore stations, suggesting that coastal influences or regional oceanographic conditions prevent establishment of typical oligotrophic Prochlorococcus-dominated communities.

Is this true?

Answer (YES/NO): NO